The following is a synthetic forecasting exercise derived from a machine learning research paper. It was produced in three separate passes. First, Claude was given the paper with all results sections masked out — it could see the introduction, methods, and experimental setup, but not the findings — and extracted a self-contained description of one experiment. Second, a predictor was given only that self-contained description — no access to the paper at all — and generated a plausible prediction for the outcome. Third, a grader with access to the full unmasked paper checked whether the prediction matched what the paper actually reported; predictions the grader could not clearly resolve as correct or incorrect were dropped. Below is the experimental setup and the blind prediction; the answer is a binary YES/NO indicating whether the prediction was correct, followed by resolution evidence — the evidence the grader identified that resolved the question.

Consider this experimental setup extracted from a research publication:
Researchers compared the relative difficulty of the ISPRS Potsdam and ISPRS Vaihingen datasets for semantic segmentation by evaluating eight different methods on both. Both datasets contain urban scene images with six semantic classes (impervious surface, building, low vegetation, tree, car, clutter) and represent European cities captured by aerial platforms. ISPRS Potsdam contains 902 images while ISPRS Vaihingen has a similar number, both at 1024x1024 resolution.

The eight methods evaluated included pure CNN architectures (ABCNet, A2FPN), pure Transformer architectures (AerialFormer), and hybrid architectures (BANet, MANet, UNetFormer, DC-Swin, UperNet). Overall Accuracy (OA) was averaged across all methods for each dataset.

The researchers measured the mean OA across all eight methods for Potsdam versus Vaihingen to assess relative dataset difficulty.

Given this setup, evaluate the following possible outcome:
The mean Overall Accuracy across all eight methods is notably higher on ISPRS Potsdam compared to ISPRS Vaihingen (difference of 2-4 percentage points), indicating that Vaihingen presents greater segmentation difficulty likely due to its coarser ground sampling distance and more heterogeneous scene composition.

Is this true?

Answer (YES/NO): NO